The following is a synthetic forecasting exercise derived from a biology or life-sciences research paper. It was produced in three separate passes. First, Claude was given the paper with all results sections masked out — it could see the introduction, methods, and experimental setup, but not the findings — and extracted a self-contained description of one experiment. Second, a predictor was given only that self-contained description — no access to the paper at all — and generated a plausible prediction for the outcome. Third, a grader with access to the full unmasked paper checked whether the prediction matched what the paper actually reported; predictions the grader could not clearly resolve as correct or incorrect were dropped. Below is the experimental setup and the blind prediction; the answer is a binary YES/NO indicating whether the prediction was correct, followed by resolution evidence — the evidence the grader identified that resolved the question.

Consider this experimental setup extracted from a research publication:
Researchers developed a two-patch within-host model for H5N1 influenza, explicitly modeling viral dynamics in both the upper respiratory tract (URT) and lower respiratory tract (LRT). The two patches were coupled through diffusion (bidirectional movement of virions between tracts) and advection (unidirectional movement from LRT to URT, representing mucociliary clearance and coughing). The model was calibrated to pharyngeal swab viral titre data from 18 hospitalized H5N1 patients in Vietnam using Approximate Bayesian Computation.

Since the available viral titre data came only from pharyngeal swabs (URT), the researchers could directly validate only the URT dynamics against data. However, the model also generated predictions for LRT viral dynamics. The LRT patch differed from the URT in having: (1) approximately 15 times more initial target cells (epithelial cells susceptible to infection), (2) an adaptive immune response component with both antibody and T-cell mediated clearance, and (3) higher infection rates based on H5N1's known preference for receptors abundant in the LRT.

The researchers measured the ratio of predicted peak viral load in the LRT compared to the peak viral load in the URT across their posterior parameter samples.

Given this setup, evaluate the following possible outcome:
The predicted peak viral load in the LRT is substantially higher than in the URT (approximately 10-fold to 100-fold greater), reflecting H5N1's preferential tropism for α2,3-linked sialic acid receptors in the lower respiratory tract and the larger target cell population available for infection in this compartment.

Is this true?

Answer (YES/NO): NO